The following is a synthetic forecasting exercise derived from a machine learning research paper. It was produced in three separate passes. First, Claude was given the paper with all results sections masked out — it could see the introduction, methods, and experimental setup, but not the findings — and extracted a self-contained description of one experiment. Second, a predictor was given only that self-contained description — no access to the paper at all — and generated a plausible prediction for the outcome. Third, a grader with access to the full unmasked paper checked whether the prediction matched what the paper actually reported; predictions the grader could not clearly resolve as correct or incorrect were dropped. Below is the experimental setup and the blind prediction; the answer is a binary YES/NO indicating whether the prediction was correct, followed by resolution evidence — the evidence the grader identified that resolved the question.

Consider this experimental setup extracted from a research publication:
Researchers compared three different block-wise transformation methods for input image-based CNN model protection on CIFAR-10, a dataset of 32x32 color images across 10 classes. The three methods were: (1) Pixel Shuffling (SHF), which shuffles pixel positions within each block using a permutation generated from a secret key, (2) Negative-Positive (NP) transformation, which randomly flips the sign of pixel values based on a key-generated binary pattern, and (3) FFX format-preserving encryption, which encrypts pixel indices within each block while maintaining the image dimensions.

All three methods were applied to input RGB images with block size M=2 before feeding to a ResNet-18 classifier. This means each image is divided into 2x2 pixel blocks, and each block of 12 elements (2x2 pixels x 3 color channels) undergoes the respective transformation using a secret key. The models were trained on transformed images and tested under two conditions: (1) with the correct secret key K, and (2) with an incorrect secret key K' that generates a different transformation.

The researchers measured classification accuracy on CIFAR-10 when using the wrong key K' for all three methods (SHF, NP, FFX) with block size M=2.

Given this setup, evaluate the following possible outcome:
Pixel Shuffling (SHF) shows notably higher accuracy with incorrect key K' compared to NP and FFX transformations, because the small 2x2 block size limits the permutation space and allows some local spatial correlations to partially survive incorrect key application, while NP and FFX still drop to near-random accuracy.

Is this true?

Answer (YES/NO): NO